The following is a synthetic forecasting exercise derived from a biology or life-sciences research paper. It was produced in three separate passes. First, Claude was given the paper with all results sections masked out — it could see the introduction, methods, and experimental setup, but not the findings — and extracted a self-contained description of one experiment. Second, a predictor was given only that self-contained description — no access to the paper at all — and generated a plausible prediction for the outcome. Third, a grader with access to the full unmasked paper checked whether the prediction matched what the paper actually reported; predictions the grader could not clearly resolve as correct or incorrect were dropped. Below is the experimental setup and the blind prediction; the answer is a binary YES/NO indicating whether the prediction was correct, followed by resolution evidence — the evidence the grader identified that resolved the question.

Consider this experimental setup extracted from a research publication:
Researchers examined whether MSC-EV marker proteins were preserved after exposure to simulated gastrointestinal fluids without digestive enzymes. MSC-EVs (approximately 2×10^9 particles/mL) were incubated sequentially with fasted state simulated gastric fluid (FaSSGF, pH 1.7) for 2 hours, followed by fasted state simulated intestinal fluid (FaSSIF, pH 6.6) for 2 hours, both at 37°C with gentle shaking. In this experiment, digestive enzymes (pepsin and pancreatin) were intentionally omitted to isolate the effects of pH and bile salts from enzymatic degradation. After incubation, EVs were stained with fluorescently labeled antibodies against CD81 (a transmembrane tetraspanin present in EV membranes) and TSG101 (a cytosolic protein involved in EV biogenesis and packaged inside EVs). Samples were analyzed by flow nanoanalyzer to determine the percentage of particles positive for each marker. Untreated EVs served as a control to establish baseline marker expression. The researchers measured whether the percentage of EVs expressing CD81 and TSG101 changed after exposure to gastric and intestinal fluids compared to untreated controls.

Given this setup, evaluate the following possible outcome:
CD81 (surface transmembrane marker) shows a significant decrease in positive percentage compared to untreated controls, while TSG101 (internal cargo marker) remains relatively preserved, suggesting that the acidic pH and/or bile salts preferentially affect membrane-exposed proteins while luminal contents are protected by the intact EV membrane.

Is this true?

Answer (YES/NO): NO